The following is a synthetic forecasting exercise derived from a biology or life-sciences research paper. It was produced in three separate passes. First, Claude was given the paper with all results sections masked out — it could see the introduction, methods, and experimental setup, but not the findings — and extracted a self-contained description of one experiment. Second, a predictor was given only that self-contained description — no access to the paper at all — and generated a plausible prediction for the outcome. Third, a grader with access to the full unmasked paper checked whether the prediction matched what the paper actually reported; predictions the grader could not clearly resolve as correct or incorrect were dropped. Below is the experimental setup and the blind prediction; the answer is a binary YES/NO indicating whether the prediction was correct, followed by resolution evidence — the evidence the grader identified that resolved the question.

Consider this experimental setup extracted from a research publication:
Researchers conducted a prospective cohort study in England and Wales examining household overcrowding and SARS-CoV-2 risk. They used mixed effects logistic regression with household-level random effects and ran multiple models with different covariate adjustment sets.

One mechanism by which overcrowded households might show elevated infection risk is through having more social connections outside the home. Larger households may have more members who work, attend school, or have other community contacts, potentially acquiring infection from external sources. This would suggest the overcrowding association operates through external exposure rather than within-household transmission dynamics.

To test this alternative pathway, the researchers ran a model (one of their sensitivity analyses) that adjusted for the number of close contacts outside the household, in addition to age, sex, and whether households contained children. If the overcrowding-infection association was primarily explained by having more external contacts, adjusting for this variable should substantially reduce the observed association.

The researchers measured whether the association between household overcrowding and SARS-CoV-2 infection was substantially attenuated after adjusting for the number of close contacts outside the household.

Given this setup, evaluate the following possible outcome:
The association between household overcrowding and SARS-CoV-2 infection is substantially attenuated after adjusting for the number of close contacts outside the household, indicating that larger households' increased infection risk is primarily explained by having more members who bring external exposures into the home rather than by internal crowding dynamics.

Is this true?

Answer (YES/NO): NO